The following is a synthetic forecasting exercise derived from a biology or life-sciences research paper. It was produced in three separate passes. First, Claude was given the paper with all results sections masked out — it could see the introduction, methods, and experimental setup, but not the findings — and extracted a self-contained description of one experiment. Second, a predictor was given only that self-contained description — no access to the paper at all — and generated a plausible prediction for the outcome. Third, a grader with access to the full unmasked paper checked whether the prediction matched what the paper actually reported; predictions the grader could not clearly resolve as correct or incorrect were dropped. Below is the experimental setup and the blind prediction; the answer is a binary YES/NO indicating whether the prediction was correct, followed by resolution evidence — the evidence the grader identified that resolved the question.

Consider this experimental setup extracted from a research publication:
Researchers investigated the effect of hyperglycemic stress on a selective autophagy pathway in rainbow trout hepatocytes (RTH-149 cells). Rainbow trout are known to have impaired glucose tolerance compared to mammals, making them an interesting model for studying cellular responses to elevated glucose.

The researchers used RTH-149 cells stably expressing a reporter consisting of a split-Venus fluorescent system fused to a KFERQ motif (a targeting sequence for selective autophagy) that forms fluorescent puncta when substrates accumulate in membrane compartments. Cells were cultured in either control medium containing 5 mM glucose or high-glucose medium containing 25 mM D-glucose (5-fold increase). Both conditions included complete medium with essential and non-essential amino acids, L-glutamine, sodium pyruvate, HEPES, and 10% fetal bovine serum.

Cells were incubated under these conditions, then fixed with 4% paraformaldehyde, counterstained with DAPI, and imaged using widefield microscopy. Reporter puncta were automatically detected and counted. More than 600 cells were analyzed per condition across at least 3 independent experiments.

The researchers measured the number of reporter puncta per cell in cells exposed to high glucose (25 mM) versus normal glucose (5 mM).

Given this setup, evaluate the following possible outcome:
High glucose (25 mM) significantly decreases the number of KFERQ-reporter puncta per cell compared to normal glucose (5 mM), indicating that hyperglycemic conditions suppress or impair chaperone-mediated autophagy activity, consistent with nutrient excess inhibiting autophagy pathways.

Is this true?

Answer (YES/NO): NO